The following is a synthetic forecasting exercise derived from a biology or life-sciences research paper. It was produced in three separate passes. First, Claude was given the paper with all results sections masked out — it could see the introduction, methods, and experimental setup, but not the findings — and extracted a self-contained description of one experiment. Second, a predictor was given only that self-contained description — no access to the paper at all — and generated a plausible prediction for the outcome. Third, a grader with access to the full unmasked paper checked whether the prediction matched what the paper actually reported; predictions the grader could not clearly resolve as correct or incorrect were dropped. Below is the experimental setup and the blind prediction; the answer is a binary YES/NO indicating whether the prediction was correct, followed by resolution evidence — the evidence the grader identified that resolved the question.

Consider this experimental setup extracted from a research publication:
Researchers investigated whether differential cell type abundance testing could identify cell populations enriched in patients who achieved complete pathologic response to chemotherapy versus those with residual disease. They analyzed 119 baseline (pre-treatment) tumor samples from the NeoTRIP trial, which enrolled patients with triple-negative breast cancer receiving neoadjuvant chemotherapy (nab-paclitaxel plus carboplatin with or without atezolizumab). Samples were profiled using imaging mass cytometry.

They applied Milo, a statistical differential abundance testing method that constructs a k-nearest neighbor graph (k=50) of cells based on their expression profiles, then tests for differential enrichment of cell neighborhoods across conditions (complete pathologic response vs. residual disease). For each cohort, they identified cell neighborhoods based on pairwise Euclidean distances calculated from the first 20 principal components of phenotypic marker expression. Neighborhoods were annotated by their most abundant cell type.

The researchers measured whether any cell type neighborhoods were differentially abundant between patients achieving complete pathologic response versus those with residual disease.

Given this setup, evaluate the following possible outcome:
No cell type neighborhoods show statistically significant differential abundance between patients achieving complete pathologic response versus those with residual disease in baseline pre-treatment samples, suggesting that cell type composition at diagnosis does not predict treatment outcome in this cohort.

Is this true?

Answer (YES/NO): YES